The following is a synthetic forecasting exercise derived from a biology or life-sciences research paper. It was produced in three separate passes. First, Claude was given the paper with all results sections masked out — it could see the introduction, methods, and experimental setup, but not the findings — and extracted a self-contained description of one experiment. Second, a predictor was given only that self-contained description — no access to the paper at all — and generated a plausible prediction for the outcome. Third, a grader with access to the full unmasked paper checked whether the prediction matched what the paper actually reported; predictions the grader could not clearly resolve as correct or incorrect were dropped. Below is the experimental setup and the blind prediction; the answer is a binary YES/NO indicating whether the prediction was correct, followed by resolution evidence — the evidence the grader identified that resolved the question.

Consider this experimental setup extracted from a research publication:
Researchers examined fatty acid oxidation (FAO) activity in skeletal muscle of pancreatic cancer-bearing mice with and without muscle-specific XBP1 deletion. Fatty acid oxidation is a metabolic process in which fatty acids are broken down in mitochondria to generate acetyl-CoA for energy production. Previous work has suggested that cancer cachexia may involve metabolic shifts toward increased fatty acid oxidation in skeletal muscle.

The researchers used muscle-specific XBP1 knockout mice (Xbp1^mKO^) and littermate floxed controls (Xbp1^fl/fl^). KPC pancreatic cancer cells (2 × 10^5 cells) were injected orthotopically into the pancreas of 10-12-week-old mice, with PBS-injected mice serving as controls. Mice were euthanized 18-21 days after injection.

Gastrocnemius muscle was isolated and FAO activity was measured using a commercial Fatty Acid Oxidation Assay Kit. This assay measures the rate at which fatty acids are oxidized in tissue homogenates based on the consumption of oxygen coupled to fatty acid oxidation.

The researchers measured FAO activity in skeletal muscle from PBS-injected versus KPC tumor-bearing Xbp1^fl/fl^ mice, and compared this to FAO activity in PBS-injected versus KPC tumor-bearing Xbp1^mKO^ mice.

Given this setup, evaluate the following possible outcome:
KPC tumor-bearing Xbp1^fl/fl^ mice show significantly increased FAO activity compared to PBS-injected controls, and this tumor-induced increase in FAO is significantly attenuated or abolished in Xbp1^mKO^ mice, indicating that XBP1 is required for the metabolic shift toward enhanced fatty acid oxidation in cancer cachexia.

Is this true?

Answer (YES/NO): YES